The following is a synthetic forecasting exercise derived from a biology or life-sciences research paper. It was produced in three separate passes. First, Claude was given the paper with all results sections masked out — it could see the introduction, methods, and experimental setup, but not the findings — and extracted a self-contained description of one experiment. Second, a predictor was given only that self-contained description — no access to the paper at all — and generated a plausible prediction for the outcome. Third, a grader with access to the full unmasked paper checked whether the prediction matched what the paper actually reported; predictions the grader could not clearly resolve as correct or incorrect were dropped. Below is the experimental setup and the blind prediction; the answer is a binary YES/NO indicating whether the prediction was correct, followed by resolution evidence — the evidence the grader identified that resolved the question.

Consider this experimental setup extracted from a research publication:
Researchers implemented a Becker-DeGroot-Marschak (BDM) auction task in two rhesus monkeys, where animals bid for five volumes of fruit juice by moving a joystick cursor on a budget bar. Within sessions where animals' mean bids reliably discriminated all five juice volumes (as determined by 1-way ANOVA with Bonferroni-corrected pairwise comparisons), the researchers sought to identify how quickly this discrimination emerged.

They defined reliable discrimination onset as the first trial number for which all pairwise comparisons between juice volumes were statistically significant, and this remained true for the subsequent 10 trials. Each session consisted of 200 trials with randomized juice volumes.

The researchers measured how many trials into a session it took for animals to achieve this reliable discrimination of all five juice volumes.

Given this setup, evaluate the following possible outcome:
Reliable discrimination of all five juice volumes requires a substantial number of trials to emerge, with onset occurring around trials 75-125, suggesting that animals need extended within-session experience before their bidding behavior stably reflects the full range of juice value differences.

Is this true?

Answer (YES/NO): NO